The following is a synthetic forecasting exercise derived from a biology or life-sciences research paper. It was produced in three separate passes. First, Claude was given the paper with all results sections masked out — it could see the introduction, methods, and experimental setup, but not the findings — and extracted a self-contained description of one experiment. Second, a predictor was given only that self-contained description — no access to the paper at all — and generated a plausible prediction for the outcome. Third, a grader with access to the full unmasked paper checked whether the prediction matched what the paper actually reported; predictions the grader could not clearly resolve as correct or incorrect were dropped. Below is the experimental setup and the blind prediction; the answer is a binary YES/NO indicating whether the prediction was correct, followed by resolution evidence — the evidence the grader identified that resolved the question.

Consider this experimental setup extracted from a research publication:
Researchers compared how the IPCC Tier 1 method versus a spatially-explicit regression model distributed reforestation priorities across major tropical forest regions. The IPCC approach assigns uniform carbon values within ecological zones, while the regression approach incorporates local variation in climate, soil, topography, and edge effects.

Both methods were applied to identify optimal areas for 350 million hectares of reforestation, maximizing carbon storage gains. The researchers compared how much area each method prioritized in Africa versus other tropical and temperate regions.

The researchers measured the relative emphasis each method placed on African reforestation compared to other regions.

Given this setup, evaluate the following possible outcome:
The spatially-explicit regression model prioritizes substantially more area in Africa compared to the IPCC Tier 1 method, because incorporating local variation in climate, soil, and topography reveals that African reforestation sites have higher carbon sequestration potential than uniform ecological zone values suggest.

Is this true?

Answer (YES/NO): NO